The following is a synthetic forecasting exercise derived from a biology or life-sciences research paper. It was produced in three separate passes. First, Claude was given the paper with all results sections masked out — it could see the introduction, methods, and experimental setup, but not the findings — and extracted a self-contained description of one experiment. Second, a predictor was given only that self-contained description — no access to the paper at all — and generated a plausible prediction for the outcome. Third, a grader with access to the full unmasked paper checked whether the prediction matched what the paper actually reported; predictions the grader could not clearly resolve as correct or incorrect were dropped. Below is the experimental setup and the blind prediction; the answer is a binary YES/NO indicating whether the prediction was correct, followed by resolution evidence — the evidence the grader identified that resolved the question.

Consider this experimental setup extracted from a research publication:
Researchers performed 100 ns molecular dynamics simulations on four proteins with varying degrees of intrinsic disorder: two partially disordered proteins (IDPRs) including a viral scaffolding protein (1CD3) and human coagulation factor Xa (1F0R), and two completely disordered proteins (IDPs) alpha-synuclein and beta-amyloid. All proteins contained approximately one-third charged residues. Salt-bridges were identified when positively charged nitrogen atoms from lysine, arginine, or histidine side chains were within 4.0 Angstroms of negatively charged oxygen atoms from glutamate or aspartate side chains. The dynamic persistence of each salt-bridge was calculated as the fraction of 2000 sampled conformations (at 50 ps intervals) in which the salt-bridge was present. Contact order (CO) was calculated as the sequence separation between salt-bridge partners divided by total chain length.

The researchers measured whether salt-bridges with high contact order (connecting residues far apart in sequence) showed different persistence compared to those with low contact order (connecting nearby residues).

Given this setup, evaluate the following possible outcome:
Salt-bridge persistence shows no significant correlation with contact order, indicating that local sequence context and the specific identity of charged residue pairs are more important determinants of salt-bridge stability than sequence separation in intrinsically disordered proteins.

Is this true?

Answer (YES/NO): YES